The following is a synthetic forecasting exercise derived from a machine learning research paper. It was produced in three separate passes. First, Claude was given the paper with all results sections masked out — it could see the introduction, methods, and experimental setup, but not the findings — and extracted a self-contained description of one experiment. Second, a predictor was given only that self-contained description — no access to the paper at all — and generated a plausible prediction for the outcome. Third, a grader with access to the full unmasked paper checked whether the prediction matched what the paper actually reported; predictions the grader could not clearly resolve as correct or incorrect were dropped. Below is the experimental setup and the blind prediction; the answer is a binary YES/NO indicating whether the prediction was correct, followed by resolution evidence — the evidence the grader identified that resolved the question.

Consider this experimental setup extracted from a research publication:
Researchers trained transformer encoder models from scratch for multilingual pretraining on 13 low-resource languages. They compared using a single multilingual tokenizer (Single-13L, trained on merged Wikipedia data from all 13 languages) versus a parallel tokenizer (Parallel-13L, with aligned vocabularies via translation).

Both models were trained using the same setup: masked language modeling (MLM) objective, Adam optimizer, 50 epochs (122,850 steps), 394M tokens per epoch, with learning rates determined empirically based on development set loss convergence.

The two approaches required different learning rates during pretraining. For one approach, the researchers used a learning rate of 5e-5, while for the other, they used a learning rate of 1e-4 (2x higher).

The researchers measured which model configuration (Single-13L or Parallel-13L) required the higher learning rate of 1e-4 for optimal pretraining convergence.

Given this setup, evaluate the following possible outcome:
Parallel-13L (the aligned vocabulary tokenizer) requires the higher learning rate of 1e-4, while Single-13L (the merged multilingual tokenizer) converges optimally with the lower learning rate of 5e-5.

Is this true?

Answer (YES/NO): YES